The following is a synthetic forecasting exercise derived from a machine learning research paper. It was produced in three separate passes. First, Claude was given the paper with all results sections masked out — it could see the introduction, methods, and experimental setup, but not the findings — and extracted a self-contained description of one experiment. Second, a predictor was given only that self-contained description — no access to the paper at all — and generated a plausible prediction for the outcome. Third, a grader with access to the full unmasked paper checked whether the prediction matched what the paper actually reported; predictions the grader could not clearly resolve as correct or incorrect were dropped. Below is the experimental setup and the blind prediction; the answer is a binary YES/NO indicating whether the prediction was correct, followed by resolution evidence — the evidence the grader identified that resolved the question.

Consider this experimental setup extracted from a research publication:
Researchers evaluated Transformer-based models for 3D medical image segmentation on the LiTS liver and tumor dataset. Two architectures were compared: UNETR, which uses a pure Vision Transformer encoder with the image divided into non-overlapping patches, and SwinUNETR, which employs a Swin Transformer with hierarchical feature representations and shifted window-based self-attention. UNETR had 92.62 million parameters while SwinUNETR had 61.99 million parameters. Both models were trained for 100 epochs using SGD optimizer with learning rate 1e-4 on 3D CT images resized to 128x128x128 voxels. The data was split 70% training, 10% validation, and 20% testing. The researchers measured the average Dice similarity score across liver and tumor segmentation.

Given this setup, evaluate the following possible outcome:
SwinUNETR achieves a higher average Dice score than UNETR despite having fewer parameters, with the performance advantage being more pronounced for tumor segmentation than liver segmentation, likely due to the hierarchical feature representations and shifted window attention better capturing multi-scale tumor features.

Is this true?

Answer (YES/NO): YES